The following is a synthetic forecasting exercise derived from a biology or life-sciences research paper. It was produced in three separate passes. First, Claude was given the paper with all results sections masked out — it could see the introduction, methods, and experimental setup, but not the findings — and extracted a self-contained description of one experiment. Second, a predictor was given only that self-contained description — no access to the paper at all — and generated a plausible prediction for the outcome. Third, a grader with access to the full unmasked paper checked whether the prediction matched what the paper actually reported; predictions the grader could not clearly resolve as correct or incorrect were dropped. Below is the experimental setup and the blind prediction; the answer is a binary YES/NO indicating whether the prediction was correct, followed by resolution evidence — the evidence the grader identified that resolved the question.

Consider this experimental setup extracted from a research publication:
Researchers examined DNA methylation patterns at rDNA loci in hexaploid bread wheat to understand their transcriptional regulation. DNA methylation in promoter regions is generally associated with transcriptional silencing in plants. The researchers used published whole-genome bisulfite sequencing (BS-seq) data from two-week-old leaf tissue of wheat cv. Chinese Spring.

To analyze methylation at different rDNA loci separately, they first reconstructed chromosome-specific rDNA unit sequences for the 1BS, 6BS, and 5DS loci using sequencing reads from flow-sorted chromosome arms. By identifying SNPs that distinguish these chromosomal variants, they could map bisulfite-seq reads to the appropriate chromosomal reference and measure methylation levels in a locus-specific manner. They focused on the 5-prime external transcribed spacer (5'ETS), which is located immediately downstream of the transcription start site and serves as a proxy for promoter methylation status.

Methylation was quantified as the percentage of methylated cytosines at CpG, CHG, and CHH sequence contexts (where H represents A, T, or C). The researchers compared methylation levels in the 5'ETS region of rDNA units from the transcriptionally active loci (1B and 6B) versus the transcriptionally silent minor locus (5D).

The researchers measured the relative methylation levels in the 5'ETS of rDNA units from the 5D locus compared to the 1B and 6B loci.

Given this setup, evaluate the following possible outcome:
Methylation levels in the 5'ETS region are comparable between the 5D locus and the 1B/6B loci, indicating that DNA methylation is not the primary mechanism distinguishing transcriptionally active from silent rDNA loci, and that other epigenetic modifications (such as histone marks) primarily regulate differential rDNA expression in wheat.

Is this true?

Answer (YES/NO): NO